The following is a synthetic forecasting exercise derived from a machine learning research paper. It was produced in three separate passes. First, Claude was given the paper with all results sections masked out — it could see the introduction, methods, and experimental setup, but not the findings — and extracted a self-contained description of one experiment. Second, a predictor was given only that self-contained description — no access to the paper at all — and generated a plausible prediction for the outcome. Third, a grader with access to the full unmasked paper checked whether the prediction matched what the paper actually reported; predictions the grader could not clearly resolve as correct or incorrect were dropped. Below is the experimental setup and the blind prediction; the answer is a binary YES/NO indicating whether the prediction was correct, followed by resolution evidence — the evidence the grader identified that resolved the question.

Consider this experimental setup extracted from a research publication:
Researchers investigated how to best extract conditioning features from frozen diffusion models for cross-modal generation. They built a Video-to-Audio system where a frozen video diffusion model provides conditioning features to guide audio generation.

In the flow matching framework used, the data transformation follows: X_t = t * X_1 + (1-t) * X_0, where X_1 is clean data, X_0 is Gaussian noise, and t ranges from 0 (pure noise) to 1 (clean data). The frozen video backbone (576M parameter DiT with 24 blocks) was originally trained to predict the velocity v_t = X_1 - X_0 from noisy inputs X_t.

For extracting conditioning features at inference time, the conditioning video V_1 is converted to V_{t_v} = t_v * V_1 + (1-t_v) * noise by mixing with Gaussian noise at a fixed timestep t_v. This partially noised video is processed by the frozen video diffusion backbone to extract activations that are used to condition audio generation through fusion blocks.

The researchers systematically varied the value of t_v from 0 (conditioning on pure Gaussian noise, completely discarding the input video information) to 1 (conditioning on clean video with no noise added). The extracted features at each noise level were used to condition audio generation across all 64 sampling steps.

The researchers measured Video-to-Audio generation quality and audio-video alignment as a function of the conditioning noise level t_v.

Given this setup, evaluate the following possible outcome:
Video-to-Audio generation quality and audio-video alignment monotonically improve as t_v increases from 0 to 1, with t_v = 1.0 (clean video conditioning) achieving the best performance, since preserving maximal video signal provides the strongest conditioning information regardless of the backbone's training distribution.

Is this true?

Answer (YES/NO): NO